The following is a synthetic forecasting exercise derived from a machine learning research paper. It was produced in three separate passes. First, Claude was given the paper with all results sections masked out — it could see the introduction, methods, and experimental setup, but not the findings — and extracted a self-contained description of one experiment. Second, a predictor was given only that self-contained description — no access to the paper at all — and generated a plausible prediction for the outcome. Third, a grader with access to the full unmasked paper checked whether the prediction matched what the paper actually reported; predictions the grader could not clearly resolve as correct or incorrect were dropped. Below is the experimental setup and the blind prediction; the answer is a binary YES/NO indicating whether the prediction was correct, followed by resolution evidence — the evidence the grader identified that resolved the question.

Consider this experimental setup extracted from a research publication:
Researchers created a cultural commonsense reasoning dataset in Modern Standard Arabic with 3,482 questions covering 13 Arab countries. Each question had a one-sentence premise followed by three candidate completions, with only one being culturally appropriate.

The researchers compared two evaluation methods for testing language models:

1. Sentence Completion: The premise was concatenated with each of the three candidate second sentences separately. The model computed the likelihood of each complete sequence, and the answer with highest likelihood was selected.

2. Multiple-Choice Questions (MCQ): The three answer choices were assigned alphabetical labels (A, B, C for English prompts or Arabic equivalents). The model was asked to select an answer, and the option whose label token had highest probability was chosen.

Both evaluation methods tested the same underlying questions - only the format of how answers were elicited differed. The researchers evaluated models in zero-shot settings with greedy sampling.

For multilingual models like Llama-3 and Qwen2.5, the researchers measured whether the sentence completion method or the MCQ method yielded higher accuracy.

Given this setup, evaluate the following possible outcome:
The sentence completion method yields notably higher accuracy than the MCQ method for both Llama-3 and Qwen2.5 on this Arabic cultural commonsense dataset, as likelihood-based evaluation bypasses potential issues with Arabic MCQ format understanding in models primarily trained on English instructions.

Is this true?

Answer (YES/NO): NO